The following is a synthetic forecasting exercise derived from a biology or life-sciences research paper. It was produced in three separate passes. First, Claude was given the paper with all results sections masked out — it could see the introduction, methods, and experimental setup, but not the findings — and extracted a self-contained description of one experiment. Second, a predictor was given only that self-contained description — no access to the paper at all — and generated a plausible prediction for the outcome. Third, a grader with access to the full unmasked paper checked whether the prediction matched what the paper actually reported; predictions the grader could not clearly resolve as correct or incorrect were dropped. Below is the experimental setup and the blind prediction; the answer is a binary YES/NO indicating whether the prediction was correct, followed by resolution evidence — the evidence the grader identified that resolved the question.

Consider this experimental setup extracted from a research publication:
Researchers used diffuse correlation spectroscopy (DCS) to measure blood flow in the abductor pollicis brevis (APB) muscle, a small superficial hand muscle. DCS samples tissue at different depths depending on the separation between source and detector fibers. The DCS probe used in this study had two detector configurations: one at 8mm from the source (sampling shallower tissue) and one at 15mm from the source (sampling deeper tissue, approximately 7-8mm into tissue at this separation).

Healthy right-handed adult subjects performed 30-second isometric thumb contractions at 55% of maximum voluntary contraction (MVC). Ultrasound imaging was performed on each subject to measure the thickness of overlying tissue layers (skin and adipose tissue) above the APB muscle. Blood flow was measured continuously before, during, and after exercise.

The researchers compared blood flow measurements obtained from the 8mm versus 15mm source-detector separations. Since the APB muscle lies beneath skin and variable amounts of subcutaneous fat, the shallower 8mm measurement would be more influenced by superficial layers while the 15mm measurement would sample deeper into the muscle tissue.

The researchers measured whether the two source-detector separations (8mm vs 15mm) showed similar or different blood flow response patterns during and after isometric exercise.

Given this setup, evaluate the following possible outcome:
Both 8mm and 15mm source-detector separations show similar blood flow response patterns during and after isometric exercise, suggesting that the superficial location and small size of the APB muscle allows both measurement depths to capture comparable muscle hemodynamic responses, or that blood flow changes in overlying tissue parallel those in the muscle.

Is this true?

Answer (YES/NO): NO